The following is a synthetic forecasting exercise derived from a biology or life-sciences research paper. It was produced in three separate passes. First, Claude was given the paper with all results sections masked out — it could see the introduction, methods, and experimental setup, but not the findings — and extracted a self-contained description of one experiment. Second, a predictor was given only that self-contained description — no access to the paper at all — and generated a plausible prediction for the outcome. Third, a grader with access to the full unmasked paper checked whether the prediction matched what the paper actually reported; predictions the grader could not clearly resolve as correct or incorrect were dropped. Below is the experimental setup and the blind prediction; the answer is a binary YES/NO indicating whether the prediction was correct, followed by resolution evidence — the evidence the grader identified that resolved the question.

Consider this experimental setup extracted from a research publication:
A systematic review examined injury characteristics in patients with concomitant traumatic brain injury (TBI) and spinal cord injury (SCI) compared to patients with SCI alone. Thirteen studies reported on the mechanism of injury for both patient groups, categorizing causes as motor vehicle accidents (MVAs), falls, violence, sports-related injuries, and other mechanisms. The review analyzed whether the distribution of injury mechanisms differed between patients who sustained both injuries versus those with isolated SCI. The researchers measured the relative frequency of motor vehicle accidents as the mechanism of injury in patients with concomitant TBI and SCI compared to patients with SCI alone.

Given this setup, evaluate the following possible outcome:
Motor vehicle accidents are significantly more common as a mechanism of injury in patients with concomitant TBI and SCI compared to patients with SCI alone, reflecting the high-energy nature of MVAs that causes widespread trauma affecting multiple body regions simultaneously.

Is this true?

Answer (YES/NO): YES